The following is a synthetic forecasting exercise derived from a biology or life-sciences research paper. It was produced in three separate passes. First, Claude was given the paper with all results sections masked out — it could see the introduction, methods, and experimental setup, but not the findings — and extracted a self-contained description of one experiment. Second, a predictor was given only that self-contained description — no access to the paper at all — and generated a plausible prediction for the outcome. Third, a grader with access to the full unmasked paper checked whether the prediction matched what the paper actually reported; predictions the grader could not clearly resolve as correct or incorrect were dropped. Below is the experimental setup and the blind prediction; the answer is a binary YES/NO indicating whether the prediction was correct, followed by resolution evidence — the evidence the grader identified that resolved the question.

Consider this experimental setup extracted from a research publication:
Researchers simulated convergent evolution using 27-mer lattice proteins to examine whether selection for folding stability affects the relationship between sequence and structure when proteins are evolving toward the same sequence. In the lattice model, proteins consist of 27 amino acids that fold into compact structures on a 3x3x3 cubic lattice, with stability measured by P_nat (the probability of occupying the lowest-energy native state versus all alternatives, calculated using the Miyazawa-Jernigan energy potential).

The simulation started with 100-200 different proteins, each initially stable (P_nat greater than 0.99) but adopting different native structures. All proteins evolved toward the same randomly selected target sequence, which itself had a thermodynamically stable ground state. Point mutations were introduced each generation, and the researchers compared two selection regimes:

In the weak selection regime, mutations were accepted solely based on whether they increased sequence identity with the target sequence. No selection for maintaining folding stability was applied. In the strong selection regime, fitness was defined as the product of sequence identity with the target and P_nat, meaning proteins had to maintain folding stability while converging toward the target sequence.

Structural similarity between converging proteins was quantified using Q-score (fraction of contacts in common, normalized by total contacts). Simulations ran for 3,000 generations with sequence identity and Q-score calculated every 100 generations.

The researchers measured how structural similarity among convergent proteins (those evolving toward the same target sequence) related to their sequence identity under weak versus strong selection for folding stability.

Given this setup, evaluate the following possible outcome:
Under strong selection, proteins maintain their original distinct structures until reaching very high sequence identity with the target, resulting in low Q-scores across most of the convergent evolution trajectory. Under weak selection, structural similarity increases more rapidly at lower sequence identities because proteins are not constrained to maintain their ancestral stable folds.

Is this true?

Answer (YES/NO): YES